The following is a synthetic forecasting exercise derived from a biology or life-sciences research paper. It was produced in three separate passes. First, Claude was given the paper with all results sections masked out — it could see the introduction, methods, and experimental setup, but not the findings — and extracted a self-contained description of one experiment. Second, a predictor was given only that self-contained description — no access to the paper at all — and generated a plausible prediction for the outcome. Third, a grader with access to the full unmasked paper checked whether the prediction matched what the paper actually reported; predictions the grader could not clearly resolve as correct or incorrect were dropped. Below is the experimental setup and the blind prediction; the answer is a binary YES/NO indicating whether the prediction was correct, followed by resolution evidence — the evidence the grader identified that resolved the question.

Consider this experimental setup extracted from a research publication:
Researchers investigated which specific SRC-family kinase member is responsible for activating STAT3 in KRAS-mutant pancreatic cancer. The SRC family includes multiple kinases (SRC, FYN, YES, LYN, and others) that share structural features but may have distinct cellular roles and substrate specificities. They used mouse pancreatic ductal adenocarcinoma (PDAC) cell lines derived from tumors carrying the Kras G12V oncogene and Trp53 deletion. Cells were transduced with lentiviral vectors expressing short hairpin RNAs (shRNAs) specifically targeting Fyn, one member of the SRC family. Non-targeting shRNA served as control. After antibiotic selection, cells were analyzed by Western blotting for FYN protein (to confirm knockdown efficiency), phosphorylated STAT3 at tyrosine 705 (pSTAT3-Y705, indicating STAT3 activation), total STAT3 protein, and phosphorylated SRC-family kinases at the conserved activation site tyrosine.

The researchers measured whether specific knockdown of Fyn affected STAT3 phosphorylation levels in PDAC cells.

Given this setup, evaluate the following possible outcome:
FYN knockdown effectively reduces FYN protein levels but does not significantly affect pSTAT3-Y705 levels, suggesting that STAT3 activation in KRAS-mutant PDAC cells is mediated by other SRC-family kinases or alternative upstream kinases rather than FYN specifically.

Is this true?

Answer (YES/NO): NO